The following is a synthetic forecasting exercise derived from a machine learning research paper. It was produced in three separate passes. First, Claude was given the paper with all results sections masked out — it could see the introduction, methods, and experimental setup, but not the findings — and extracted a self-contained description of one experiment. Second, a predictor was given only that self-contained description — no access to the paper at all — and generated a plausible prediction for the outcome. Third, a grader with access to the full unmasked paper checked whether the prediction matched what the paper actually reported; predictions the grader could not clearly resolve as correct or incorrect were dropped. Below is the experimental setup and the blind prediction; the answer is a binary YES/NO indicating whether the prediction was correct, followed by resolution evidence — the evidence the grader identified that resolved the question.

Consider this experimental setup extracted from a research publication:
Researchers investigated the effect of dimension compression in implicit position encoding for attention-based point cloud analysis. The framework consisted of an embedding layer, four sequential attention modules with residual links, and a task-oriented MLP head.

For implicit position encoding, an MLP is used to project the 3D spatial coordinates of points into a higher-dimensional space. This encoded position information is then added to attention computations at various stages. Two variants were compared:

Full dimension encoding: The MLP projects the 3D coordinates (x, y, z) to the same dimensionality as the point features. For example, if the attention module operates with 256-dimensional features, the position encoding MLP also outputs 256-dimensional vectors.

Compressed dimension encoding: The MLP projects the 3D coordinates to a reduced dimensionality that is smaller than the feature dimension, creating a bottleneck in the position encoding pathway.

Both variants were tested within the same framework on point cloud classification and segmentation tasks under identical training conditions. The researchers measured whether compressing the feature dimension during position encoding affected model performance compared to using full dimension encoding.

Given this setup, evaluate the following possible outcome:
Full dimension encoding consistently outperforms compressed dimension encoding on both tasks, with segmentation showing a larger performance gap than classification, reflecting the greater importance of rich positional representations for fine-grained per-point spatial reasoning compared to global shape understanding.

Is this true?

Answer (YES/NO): NO